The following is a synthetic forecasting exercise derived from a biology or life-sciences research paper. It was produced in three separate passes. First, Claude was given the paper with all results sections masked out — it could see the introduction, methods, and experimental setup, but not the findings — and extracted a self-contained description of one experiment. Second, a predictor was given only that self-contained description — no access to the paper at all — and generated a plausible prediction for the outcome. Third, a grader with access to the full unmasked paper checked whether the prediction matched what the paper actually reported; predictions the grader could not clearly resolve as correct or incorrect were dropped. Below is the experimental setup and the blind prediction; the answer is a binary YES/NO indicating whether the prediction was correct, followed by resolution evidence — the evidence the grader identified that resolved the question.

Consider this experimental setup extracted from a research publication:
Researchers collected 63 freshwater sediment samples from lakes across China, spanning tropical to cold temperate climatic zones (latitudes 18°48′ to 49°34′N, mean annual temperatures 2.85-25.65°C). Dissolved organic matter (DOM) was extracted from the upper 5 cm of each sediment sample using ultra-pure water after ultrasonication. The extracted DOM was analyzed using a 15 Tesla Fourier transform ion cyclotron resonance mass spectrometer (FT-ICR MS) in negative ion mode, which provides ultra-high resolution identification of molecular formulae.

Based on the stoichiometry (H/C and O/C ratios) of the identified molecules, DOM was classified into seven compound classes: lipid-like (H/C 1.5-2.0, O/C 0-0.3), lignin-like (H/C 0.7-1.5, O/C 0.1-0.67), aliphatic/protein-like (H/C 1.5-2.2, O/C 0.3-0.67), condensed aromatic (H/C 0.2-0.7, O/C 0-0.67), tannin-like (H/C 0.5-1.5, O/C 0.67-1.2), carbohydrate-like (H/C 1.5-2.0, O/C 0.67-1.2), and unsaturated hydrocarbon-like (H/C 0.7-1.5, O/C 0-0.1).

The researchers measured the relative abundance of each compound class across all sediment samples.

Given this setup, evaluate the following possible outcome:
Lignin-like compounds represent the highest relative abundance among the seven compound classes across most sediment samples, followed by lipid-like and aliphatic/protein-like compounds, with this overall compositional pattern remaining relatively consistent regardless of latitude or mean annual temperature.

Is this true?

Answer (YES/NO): NO